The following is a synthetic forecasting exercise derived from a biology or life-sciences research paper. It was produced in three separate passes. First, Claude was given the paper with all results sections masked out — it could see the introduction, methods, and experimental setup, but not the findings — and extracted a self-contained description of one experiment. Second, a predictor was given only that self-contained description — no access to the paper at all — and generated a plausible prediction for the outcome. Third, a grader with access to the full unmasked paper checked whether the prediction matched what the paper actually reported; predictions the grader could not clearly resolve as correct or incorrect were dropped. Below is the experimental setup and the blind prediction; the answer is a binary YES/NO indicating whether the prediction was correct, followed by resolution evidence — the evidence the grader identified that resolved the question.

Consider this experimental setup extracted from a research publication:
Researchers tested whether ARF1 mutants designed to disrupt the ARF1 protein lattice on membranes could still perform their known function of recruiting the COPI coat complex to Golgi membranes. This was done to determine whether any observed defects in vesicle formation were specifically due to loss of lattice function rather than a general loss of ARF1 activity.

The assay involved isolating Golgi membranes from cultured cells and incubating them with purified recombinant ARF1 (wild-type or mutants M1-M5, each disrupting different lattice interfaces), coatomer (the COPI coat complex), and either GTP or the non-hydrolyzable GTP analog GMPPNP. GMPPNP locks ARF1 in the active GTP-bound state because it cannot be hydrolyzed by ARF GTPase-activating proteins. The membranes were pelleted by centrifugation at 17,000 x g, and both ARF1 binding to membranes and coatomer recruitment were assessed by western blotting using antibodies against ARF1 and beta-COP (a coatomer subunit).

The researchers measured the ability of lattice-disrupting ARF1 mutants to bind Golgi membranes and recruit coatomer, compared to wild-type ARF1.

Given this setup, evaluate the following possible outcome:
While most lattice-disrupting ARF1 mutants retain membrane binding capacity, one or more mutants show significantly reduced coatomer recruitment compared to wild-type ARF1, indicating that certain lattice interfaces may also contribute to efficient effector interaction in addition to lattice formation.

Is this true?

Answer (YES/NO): NO